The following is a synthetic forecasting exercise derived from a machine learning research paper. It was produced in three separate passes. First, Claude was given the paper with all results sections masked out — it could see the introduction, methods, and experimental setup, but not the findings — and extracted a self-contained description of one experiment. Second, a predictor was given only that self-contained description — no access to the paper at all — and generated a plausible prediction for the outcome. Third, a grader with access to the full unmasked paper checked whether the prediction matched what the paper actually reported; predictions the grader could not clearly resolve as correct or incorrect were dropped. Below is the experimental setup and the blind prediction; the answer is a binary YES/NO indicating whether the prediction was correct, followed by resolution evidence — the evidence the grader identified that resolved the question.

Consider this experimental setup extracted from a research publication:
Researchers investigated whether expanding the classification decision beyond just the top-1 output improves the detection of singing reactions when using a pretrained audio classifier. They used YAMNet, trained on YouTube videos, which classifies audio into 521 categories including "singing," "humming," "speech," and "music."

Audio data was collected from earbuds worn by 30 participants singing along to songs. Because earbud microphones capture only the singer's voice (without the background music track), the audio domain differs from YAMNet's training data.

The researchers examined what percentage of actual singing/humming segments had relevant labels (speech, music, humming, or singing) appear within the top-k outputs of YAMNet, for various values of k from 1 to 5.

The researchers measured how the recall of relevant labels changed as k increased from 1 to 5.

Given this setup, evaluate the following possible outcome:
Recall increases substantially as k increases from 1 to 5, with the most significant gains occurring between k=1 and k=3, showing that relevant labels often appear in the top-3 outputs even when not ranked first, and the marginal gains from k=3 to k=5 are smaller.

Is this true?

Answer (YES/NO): YES